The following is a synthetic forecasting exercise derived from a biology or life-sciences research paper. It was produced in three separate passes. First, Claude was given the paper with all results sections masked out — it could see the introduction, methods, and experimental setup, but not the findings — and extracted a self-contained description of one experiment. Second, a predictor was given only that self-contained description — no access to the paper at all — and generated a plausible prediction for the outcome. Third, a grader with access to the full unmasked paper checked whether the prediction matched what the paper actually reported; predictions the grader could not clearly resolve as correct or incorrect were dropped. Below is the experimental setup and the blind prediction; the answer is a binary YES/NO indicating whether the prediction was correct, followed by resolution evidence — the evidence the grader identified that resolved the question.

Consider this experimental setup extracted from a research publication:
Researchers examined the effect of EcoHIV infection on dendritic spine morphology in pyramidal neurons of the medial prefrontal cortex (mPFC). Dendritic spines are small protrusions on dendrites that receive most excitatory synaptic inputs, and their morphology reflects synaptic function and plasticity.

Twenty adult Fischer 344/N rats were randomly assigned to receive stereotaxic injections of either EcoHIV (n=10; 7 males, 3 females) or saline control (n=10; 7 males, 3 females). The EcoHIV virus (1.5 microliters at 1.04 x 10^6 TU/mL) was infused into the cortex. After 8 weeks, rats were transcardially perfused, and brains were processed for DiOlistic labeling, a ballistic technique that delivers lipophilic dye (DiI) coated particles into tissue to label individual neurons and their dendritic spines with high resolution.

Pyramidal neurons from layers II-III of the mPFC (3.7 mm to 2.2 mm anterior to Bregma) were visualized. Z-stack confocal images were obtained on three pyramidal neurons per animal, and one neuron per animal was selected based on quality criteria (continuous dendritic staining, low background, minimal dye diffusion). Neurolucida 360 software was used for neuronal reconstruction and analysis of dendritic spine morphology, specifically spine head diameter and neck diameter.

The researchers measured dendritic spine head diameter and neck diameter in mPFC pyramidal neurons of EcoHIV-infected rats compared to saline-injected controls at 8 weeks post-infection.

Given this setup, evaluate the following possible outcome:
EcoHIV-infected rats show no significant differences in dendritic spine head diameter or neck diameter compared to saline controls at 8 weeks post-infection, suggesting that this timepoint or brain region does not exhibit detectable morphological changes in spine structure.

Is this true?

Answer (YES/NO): NO